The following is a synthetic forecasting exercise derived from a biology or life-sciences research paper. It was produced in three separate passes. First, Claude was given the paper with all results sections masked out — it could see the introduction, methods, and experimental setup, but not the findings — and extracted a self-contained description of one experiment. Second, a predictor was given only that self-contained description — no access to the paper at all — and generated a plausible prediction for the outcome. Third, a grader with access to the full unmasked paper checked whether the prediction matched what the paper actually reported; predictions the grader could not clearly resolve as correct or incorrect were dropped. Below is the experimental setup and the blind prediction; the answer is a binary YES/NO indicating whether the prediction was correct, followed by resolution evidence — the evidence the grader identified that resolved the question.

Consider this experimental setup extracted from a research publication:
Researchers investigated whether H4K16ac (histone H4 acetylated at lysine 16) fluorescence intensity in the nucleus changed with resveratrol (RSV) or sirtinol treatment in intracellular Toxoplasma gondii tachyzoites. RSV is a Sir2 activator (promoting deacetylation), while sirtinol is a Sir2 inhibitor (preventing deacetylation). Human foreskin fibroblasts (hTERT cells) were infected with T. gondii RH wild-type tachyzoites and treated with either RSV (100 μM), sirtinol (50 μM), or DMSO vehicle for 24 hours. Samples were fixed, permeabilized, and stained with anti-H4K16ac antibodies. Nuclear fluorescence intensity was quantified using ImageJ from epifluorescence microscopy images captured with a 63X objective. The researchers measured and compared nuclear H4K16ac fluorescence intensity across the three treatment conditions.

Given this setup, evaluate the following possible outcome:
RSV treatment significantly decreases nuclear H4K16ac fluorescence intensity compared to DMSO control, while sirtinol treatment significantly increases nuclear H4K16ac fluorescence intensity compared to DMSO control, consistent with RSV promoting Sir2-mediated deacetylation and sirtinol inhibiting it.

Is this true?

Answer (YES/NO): NO